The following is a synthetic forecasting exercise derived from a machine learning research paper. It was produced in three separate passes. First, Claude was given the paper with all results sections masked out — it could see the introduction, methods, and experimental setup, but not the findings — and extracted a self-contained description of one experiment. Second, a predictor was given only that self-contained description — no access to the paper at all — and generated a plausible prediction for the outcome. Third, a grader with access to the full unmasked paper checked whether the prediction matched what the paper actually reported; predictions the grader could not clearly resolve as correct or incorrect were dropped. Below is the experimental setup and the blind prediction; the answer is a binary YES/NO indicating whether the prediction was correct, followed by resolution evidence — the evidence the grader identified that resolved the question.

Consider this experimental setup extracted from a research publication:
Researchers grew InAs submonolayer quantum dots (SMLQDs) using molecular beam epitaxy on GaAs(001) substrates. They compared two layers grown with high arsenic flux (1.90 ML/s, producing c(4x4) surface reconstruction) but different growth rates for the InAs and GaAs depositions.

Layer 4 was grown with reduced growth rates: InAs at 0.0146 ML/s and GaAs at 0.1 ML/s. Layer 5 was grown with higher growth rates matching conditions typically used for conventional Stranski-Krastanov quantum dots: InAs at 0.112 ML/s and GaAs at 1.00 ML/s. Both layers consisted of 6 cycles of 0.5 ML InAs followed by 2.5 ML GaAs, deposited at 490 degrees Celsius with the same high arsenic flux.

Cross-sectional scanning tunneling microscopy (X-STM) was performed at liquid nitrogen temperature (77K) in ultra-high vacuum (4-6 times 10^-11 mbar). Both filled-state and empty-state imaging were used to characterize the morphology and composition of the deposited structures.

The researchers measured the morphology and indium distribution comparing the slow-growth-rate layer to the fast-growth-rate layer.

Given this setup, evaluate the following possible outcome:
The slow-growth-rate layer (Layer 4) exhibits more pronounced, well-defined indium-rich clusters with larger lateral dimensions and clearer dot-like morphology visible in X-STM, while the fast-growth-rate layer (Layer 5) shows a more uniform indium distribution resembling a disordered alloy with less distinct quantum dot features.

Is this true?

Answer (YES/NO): NO